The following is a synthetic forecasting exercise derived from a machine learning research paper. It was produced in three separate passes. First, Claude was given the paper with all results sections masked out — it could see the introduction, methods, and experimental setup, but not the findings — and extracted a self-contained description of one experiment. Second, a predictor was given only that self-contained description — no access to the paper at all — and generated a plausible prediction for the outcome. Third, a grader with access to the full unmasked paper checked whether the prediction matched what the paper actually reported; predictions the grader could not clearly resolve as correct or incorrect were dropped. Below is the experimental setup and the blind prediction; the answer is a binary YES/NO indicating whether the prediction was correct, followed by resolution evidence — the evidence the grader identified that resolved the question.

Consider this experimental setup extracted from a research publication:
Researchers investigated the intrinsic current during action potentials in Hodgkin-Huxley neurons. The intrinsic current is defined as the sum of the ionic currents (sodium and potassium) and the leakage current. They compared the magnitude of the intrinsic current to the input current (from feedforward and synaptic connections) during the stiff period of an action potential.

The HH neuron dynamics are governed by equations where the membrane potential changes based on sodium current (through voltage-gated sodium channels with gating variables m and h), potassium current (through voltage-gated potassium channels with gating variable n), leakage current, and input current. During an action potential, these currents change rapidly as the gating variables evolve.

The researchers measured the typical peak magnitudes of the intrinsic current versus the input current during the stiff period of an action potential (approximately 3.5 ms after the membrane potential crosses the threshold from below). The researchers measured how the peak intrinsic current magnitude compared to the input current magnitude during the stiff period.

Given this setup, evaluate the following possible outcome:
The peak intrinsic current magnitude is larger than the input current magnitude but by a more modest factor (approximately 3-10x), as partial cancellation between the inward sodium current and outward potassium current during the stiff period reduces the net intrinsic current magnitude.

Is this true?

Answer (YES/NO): NO